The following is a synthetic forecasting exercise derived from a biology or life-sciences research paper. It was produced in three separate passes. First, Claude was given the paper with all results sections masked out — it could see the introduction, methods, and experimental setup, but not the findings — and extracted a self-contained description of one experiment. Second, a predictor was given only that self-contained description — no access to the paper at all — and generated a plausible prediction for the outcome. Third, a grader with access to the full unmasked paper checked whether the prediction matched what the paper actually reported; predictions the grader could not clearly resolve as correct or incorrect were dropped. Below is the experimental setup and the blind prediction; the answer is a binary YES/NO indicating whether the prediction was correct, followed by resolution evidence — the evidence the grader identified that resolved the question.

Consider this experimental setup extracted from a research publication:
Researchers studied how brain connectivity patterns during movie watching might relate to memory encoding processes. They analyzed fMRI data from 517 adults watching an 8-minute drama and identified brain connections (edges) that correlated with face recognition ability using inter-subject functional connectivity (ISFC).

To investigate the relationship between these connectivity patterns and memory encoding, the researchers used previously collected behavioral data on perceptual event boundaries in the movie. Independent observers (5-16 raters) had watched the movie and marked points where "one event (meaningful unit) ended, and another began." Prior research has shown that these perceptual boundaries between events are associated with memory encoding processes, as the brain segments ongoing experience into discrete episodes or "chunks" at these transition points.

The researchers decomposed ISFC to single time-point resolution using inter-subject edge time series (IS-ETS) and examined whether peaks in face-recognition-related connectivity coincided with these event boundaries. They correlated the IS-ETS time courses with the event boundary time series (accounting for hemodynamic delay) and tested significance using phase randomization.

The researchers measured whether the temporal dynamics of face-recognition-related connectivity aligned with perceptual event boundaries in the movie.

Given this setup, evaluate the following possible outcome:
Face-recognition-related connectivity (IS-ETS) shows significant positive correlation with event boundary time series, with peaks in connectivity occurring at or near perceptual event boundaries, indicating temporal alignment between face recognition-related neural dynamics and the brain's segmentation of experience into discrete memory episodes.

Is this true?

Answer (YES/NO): YES